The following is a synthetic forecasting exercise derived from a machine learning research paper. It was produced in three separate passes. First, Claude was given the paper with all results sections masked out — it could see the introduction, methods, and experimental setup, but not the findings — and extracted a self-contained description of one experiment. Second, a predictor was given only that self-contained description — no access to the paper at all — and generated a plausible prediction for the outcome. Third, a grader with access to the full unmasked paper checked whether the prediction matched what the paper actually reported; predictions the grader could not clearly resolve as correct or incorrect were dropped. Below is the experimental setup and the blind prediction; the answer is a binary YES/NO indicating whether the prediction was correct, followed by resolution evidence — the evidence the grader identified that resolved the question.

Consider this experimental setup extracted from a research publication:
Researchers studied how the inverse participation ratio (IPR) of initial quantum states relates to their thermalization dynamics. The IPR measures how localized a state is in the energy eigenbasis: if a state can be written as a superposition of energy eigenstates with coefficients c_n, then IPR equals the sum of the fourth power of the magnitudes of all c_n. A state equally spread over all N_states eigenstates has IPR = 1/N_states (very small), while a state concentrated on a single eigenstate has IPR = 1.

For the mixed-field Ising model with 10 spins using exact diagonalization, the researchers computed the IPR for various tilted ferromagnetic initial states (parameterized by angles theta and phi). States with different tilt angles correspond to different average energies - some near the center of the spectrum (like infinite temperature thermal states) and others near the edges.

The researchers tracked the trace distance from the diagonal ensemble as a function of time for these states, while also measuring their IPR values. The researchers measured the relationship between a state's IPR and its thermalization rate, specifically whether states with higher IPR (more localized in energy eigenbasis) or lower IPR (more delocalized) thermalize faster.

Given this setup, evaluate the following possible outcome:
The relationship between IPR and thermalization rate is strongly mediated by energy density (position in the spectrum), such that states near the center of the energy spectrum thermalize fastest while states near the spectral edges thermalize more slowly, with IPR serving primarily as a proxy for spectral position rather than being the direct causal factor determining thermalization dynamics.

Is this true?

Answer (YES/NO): NO